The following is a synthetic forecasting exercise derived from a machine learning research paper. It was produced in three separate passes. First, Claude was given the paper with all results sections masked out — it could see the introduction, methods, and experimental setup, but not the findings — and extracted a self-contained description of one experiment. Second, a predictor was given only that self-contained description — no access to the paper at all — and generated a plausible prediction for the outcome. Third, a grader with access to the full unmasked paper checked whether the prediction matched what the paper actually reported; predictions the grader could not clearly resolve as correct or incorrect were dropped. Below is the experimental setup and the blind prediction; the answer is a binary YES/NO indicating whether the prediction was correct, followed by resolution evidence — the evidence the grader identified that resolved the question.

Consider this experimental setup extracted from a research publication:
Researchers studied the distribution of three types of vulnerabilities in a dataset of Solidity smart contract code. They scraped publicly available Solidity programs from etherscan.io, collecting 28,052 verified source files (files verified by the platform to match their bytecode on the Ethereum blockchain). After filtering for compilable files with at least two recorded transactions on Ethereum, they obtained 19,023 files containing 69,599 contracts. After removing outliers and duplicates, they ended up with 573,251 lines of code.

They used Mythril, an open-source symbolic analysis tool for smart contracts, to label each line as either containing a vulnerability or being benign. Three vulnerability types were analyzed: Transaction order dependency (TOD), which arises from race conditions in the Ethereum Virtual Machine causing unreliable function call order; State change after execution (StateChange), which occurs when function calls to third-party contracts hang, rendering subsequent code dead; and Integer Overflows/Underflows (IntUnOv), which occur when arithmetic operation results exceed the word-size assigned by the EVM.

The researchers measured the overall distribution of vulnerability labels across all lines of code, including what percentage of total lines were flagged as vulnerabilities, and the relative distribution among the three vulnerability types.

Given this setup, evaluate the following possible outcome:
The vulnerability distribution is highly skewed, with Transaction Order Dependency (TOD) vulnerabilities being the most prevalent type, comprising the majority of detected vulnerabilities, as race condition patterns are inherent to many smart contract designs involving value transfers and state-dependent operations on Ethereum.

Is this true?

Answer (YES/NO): NO